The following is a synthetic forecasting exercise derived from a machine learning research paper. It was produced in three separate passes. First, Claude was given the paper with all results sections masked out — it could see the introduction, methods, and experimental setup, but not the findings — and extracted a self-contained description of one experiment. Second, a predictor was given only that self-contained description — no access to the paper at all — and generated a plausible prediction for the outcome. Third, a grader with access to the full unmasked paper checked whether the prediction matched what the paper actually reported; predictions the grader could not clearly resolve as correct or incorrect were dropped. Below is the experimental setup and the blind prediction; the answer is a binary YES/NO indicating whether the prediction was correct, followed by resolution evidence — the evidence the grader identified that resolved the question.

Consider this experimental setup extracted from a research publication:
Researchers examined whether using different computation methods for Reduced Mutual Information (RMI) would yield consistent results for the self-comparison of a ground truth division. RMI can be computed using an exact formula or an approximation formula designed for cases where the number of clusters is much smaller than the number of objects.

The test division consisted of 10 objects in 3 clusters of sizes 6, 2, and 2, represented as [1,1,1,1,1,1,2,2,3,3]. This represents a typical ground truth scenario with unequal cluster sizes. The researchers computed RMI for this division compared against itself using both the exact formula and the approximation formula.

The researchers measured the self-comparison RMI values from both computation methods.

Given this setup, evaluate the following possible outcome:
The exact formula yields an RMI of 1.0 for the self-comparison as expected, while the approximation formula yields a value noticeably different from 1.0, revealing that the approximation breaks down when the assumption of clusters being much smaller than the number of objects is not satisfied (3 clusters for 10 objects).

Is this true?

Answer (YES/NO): YES